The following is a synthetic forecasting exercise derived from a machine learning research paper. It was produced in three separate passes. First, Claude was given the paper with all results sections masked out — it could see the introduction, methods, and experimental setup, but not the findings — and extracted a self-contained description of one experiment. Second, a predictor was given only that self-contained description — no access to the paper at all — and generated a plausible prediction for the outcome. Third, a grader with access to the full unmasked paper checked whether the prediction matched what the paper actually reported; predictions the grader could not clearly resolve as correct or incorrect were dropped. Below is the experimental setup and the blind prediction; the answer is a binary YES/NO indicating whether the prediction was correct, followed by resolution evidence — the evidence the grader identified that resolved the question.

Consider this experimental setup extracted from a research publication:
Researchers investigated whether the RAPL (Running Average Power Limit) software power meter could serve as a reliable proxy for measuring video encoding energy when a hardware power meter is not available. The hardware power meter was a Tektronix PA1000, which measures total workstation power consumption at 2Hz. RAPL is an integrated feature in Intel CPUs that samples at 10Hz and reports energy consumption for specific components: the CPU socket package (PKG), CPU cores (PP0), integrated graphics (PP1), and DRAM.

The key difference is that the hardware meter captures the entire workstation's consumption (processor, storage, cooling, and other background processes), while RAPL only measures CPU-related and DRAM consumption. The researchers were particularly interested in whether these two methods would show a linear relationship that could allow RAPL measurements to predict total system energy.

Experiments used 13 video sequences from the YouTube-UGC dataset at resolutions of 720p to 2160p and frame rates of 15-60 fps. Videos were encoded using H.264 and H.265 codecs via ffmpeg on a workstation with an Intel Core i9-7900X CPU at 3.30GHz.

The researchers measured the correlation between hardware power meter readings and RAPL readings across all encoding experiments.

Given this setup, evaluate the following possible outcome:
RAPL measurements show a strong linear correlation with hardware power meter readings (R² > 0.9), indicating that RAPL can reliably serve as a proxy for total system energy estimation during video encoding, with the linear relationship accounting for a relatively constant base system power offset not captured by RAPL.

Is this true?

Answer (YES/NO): YES